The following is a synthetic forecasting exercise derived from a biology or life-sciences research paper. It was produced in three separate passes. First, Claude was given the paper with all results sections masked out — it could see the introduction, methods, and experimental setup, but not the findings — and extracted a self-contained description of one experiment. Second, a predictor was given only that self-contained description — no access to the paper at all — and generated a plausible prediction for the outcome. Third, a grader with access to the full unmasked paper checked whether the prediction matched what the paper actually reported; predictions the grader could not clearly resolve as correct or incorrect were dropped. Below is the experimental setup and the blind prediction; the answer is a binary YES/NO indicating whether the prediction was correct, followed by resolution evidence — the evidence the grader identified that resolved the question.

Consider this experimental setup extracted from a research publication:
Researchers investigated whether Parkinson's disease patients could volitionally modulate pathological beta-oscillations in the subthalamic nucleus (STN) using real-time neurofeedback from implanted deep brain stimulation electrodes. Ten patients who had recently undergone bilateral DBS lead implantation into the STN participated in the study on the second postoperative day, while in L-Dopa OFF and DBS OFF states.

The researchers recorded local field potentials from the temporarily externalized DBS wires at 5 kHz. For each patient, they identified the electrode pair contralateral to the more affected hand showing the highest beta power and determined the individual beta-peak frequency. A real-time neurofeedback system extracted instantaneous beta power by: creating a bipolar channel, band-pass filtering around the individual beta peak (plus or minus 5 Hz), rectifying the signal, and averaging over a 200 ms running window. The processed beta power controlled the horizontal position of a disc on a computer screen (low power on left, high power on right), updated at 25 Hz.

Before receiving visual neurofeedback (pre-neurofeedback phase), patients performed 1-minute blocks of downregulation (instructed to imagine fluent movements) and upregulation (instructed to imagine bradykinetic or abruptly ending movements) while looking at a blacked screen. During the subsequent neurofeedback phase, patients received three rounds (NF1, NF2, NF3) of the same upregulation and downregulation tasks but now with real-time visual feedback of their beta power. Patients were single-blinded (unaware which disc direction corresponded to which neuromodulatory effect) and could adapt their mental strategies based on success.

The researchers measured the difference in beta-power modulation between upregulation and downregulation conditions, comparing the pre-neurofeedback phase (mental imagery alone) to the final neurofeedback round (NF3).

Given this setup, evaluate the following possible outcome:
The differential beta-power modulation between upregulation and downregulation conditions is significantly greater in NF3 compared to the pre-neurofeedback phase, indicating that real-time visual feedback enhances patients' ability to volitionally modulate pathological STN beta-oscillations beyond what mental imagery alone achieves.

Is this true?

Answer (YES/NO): YES